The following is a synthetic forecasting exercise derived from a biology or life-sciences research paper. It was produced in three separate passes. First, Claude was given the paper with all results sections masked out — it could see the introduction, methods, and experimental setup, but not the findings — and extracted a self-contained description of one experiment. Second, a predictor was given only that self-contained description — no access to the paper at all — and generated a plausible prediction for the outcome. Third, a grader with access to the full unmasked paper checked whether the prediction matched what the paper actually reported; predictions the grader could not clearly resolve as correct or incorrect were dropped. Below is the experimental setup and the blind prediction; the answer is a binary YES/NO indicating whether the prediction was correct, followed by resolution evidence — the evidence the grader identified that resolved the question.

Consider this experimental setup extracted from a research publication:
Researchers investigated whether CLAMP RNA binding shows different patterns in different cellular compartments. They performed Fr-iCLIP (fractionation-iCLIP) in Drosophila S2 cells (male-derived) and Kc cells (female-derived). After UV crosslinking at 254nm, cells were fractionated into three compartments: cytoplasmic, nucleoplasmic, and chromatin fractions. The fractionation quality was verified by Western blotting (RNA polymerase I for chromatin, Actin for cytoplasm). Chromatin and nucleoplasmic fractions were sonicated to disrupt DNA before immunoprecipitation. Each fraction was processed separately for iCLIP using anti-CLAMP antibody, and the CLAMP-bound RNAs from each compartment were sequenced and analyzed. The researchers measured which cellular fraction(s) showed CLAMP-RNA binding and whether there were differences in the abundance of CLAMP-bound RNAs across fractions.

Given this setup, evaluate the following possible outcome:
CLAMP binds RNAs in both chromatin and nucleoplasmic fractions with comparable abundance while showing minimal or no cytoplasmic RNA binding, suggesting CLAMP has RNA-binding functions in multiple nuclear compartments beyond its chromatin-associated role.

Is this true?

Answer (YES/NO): NO